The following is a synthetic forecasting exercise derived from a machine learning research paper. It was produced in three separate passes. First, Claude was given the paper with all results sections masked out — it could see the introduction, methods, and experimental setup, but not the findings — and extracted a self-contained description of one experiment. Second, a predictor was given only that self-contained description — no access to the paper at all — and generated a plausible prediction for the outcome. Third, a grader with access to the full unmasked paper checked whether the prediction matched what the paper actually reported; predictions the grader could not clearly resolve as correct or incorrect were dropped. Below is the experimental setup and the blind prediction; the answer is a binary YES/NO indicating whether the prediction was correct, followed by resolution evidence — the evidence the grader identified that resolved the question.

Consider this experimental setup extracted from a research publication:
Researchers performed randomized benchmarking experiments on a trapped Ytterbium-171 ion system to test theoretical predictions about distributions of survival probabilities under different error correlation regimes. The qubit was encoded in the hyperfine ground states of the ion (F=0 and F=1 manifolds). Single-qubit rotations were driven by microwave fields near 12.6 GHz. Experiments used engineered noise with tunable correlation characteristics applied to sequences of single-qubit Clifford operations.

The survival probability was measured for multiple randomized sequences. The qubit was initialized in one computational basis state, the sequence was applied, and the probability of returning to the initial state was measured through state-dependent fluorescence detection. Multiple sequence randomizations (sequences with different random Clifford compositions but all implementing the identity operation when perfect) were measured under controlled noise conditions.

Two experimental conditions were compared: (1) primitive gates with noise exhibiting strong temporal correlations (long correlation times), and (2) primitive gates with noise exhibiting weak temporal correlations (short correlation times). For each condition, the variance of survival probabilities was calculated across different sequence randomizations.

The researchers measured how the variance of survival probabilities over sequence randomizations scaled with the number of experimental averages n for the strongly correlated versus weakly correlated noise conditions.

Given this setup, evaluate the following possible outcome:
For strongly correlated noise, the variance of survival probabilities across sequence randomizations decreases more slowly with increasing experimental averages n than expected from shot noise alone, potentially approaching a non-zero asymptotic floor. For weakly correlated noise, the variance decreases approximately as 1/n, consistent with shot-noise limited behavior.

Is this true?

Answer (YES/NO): YES